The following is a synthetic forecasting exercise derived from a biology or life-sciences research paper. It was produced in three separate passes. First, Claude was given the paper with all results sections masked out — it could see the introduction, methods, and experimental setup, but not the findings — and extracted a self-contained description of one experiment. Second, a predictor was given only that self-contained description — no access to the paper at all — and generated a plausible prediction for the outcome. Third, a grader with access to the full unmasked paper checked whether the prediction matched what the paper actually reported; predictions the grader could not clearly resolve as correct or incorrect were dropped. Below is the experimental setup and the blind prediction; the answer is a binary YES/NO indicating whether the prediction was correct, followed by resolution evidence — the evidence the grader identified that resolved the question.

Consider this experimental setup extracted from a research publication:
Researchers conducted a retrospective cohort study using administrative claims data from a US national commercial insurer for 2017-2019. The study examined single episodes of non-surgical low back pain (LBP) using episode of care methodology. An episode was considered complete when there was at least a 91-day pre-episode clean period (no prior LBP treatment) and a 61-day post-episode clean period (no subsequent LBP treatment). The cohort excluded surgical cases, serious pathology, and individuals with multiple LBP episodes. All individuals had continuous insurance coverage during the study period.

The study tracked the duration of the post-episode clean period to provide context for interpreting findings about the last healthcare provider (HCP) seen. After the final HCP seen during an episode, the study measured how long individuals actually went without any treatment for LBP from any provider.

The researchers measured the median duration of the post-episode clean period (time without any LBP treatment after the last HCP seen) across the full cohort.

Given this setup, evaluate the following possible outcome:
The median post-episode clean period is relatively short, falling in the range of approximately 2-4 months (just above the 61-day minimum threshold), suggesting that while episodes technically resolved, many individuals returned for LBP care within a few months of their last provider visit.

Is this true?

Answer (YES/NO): NO